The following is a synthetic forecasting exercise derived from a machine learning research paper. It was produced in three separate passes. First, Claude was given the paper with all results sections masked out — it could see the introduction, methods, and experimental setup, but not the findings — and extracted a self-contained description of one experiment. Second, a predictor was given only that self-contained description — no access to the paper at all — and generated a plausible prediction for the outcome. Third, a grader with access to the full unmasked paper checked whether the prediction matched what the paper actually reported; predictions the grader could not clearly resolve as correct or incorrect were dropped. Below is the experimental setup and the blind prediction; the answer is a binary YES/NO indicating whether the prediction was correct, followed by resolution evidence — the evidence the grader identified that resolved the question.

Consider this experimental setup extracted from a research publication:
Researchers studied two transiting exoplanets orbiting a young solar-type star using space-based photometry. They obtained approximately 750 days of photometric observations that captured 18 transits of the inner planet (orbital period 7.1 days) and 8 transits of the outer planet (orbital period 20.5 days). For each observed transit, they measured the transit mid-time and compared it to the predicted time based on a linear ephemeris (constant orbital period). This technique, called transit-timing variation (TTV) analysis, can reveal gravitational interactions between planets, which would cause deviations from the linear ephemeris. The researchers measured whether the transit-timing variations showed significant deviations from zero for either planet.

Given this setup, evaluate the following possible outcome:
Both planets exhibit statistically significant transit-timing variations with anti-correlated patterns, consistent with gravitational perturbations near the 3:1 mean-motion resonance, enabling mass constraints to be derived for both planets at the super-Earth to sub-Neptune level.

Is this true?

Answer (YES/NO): NO